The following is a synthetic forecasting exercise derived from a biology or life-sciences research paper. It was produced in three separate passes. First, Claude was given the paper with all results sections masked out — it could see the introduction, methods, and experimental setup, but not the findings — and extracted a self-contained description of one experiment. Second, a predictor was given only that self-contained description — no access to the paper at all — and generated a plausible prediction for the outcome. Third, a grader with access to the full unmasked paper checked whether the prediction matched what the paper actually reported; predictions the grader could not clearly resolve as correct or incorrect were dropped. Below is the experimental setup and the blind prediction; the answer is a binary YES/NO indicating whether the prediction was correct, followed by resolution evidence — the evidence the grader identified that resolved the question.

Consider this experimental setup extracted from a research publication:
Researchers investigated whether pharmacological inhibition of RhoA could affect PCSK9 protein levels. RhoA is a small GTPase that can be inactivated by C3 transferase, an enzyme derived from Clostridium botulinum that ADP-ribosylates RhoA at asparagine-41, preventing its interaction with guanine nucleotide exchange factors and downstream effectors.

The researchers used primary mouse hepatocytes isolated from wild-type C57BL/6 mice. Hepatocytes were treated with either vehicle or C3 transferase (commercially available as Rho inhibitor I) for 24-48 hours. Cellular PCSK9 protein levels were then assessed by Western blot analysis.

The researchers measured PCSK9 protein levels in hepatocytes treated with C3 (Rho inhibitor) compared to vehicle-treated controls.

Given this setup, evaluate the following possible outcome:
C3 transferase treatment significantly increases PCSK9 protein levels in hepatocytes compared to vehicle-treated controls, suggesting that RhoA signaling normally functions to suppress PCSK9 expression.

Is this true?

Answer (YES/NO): NO